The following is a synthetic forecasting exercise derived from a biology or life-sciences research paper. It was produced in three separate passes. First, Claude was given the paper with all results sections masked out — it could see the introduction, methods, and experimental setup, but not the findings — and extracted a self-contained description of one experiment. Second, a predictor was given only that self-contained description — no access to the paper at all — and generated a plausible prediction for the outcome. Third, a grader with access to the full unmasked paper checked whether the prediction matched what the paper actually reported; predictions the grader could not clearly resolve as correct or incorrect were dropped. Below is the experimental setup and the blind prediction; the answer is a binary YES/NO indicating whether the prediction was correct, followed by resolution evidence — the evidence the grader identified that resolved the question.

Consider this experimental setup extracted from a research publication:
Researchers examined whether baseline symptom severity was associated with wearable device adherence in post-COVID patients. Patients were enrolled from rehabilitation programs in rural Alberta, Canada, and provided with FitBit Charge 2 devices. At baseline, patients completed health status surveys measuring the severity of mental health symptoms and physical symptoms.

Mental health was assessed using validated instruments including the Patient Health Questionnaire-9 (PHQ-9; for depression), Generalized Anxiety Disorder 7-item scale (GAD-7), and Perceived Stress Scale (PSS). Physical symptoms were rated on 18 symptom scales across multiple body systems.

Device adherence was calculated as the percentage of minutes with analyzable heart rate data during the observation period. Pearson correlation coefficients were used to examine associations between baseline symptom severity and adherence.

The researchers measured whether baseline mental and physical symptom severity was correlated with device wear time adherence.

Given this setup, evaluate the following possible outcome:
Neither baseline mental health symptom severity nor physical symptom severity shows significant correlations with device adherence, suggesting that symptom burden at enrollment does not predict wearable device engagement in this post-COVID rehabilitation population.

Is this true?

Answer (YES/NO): YES